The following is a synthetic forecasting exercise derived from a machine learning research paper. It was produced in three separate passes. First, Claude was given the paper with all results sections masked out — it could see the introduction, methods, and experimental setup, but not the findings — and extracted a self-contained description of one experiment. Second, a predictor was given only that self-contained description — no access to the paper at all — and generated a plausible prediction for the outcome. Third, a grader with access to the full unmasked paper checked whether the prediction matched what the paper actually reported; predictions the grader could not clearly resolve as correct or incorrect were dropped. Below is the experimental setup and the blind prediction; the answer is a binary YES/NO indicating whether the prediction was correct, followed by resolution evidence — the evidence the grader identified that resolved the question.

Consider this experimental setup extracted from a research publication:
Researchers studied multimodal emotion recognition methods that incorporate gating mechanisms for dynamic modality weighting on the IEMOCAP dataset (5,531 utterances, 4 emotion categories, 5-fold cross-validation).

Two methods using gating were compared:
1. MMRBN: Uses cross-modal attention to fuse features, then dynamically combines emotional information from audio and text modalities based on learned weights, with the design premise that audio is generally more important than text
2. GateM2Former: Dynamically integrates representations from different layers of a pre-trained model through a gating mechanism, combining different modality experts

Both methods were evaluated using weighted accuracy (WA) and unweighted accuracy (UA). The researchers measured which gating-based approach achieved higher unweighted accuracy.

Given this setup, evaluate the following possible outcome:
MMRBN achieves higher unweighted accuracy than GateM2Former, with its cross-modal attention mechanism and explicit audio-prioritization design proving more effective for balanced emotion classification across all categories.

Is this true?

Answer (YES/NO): NO